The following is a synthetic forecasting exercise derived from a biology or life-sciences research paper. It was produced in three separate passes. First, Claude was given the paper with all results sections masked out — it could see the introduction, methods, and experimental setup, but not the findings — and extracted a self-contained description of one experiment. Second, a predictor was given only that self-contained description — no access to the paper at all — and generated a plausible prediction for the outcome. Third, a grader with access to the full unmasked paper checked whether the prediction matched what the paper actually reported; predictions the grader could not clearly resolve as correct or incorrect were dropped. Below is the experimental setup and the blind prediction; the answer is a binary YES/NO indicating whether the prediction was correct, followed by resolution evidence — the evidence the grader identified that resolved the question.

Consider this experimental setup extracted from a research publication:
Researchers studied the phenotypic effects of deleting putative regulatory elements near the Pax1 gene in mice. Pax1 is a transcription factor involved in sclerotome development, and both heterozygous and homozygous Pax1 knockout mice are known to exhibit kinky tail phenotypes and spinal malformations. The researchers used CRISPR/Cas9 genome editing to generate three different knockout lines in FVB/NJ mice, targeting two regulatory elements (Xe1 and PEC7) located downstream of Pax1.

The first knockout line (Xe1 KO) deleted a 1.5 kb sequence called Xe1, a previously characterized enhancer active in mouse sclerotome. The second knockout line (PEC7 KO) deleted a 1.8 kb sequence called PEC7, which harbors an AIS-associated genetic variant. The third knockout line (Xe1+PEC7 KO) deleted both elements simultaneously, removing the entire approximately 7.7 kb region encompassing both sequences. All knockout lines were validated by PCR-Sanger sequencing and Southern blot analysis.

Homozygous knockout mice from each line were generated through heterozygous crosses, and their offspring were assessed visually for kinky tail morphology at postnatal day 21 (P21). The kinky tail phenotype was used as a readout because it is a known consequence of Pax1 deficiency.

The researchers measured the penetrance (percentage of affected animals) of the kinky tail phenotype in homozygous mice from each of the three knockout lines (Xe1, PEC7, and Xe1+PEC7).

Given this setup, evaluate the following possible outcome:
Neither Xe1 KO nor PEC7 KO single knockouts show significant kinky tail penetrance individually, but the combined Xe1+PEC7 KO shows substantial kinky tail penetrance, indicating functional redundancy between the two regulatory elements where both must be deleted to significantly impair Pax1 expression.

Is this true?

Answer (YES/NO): NO